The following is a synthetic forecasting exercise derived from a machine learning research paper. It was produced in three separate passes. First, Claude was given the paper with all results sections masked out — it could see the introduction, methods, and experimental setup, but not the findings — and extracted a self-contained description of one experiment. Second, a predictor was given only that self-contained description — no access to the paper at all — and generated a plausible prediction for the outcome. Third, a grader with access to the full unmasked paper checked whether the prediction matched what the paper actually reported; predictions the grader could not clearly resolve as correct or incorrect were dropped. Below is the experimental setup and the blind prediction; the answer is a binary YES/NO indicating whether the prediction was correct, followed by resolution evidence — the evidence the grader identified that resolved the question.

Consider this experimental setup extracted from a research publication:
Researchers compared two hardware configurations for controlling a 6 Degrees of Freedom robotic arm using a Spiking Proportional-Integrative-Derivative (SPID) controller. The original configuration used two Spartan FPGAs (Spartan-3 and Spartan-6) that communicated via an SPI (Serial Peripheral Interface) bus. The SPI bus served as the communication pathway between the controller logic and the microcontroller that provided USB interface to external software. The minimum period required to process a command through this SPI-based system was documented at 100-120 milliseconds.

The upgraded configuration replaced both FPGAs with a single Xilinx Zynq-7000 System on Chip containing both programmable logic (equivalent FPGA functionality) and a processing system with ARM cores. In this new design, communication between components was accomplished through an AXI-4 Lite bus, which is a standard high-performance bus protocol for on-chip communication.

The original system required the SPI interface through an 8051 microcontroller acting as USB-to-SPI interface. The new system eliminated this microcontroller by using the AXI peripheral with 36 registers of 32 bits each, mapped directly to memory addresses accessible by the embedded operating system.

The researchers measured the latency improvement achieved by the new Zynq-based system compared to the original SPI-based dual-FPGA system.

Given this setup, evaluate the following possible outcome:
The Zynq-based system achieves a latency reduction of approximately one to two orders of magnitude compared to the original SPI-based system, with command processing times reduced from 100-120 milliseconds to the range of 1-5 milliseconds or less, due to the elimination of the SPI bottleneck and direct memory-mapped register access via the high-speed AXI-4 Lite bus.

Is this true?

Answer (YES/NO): NO